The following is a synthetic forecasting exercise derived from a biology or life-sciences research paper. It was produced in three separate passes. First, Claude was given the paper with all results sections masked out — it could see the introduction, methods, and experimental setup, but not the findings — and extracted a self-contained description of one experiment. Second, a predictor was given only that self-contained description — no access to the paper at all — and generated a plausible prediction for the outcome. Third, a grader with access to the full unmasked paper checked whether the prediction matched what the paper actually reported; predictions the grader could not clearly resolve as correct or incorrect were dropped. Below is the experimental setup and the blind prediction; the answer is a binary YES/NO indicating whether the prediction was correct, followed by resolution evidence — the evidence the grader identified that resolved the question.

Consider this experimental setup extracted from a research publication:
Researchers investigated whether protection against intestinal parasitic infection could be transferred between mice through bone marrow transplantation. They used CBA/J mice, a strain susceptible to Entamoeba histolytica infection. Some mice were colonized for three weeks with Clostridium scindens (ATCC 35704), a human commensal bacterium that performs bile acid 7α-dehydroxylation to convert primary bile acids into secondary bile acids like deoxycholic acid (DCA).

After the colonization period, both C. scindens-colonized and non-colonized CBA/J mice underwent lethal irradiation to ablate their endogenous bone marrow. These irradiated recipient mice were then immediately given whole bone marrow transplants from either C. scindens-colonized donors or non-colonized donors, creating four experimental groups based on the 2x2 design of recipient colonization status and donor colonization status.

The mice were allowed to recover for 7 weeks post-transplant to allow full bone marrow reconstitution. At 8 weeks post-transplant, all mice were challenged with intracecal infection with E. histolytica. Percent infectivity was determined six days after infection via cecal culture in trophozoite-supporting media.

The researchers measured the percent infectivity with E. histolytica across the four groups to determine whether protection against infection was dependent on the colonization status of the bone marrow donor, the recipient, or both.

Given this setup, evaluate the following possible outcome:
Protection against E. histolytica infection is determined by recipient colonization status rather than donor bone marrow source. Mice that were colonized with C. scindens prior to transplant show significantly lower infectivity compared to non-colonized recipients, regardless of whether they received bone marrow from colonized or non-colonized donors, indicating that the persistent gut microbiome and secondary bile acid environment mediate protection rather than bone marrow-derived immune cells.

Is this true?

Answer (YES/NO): NO